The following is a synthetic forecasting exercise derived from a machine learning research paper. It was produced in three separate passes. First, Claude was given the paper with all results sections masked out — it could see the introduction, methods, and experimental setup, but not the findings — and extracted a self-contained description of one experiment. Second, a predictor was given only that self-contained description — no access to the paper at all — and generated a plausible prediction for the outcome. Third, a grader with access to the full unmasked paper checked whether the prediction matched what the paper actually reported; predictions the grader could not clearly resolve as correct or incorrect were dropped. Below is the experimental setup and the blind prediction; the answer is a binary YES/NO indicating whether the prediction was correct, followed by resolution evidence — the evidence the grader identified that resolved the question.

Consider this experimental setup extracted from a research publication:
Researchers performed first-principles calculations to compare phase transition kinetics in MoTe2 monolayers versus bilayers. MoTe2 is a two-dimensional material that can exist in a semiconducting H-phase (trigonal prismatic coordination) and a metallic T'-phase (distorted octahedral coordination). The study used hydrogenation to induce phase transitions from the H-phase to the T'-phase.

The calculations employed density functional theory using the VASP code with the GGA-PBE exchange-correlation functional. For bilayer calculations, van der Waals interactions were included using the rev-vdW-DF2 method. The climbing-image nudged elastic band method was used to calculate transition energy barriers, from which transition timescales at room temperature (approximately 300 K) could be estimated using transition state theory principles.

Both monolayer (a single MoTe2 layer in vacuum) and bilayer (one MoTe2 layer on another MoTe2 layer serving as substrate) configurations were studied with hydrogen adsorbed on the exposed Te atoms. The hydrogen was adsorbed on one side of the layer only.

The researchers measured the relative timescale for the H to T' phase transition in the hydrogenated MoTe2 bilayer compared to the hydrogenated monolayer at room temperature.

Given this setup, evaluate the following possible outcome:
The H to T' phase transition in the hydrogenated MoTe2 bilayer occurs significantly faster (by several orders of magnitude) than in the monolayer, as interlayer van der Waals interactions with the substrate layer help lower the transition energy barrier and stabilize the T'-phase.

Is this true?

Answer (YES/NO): NO